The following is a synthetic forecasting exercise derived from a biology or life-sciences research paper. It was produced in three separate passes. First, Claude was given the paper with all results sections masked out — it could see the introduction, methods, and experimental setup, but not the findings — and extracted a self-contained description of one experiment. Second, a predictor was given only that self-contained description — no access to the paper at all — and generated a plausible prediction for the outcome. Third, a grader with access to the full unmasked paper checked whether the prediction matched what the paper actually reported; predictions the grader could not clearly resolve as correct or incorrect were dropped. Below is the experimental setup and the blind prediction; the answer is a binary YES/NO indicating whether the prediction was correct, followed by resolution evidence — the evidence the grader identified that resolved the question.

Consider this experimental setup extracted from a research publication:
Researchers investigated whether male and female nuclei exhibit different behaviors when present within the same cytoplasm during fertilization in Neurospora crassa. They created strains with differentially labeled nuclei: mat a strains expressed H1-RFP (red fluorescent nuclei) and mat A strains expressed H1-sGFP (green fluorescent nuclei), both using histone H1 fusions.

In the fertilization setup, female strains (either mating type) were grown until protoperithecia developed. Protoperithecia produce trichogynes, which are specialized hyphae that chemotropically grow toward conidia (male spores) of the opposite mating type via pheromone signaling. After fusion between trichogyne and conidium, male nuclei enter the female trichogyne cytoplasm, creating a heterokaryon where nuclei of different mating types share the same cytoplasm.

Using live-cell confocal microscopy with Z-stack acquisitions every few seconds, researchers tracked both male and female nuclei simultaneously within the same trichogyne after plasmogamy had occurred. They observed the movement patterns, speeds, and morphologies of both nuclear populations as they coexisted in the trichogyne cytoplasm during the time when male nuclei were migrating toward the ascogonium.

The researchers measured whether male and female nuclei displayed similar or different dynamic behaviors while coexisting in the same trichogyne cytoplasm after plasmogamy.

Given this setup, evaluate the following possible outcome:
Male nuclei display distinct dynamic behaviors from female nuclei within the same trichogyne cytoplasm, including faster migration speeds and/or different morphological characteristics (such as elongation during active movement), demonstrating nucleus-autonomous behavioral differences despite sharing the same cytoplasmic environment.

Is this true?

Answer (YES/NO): YES